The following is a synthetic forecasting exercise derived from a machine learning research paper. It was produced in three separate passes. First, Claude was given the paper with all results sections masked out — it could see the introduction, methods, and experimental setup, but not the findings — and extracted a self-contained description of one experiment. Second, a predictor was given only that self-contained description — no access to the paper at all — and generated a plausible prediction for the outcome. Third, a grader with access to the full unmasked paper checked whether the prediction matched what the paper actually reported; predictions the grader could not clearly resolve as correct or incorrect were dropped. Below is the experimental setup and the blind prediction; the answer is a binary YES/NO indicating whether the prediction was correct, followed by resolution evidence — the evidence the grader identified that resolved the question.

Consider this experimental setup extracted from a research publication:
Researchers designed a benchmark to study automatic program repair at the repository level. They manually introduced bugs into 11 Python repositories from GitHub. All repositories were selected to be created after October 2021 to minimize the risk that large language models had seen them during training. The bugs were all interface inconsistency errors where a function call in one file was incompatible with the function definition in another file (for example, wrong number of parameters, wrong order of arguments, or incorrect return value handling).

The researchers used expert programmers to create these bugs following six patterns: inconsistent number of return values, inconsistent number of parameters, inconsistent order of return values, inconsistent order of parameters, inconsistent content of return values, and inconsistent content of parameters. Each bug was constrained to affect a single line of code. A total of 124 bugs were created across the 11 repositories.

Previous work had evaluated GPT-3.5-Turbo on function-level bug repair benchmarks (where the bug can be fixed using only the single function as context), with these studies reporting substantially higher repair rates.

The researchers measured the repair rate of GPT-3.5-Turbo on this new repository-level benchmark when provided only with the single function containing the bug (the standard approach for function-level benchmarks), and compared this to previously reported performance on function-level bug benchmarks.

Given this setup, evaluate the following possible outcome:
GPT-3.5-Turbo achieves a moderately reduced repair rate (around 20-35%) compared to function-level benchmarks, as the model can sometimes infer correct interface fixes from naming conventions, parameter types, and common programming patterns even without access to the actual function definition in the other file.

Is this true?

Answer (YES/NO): NO